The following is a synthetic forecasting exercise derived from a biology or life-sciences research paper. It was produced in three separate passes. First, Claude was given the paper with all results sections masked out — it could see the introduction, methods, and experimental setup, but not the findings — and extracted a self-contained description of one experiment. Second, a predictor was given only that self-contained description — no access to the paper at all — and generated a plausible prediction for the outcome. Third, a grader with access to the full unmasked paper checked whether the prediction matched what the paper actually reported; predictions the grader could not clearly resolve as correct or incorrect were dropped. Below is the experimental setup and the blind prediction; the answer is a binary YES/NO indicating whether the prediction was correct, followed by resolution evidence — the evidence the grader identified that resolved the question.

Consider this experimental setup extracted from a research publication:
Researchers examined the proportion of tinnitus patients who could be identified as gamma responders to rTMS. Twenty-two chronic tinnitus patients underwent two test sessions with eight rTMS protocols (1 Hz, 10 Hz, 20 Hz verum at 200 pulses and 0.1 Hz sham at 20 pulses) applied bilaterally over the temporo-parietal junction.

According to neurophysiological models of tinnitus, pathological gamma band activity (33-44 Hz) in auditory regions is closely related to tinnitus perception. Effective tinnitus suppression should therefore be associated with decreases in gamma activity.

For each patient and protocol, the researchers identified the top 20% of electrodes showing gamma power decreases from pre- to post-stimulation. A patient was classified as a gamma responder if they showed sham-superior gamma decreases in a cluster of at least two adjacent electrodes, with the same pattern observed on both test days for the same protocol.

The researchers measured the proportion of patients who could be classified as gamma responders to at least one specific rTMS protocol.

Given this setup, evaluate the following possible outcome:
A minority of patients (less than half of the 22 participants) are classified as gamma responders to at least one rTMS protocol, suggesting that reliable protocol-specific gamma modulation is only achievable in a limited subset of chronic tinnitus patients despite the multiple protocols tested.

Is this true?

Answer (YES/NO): NO